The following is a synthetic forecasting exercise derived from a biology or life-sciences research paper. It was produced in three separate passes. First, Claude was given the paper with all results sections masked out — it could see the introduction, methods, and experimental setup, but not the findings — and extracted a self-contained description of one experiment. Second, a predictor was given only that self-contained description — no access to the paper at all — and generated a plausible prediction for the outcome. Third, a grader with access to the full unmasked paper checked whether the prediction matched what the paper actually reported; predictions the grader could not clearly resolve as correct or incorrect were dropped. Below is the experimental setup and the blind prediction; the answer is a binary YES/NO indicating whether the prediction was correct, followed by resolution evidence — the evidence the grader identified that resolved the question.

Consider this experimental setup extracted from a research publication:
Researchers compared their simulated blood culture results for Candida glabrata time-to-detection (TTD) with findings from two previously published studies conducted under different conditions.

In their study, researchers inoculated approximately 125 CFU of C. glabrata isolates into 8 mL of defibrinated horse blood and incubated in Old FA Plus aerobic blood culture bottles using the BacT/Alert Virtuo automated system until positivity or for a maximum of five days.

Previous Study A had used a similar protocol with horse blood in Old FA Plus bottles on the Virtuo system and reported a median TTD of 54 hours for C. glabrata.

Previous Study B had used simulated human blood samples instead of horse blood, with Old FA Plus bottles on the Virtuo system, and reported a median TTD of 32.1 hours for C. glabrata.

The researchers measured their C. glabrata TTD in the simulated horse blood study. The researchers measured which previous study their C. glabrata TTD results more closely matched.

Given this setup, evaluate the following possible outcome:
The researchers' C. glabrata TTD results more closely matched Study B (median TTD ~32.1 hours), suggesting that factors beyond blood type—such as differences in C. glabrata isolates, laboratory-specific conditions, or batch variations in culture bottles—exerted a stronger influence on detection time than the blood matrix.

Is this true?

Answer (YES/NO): NO